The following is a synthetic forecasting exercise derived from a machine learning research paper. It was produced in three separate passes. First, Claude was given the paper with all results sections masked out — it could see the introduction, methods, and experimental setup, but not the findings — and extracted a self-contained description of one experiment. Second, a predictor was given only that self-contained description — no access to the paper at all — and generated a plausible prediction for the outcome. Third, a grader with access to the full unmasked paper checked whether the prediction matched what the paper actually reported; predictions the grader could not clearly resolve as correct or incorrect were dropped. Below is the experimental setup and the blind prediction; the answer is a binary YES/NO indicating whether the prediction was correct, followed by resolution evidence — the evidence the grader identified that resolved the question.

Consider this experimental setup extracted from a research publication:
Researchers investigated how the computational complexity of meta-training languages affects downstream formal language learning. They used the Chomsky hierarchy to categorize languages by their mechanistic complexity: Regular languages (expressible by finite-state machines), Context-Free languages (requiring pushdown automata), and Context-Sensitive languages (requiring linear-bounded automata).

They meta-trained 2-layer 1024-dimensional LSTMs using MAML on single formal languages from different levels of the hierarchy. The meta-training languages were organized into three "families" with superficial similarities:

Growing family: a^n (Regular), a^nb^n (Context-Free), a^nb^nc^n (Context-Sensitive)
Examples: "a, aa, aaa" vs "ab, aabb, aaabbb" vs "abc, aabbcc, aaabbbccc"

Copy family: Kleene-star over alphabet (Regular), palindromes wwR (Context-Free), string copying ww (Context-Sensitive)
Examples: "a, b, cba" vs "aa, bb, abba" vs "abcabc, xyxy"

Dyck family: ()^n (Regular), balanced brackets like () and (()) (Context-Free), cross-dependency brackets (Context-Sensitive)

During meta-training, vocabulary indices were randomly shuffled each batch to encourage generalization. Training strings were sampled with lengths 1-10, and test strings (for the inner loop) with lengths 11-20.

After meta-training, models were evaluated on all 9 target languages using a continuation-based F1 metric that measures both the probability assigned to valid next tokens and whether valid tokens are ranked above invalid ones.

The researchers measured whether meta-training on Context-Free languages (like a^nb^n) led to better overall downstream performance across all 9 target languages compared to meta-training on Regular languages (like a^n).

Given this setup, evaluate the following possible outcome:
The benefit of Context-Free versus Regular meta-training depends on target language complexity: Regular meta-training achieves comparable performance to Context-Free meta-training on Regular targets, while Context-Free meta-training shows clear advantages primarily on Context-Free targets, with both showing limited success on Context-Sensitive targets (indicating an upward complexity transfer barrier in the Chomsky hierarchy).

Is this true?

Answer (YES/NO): NO